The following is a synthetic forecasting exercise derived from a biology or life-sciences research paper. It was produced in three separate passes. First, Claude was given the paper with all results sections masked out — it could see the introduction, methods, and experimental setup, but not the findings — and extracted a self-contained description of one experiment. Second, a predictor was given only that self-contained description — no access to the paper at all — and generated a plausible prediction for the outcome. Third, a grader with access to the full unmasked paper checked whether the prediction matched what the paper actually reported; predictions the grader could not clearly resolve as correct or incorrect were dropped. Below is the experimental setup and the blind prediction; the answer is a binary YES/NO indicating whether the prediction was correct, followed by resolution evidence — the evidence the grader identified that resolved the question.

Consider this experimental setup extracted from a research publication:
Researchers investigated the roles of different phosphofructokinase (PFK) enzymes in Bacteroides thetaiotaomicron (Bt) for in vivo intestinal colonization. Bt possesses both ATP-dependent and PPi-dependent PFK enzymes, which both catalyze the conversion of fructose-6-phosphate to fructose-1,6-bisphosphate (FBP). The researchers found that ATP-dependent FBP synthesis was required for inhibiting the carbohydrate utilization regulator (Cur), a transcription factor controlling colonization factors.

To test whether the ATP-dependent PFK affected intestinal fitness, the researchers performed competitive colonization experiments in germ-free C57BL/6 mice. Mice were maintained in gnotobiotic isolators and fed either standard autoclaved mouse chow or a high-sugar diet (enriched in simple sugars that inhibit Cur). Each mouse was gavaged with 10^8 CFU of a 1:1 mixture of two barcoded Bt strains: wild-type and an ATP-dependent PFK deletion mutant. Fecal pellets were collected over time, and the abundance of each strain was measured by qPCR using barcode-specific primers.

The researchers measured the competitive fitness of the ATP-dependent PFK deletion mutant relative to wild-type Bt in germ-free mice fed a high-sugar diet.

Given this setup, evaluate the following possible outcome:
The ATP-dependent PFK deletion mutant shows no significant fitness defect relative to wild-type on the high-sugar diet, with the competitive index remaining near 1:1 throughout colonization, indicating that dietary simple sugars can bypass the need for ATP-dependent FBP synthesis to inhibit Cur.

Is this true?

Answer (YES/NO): YES